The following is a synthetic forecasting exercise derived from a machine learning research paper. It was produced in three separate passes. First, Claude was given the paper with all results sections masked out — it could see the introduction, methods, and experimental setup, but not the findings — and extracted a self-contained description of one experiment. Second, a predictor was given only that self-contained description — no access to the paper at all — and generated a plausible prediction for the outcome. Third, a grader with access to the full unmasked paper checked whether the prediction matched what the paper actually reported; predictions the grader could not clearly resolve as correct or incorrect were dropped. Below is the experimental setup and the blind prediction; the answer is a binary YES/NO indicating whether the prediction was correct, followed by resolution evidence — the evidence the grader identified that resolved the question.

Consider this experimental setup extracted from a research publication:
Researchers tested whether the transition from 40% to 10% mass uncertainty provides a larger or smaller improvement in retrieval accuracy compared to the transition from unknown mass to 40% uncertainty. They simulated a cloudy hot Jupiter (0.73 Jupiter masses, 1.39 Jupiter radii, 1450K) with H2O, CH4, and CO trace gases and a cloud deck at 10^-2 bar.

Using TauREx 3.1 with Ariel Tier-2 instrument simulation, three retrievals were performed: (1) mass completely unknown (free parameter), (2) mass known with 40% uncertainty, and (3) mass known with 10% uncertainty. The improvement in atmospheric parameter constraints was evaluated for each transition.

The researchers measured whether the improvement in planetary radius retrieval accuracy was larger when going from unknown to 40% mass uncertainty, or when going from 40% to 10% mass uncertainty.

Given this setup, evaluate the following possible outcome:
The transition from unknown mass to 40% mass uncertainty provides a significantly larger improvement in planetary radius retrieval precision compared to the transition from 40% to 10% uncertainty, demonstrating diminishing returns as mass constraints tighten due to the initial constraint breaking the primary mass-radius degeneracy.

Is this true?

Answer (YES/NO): YES